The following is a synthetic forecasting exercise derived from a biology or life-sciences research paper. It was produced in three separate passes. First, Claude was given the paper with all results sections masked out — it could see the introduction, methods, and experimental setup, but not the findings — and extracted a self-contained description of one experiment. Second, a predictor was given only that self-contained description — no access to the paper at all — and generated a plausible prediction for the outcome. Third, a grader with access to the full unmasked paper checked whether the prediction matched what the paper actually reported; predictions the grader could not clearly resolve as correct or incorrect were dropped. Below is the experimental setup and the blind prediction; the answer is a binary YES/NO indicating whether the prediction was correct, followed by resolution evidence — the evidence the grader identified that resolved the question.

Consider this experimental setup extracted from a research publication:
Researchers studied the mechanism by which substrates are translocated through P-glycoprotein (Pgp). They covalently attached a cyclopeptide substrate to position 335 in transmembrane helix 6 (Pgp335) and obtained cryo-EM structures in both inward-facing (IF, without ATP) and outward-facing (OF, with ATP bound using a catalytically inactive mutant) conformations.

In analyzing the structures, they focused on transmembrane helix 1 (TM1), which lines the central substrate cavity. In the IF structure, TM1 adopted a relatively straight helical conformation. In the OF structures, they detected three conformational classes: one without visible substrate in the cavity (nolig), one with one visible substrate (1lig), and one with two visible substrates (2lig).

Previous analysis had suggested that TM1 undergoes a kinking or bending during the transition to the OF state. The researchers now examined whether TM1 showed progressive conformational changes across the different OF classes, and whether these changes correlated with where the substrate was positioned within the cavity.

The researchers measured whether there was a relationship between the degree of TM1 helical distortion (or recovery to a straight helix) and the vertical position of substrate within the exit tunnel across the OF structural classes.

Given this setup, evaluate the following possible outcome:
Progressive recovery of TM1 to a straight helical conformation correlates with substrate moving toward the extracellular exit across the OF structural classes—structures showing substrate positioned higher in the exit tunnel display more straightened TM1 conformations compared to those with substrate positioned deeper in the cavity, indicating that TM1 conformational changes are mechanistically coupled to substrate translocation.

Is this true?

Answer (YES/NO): YES